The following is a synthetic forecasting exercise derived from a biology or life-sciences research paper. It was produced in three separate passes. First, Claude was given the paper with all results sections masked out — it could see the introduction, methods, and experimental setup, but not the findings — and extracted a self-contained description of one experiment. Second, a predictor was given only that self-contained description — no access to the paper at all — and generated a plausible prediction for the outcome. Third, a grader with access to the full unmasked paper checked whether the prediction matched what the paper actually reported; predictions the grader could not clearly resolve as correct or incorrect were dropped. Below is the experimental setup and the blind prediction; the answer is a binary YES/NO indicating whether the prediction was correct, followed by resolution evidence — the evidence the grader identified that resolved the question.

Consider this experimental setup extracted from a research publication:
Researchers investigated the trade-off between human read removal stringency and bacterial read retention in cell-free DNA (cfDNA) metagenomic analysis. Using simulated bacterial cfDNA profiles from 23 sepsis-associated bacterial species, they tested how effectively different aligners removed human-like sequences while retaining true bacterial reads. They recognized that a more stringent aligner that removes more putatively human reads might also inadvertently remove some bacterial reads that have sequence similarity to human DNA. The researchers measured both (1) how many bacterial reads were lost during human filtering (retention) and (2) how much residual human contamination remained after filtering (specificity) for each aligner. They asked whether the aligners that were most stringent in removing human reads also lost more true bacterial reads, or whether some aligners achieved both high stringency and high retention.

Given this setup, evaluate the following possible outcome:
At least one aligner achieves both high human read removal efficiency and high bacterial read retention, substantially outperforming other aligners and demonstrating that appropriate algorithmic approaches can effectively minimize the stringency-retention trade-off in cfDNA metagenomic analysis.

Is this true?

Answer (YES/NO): NO